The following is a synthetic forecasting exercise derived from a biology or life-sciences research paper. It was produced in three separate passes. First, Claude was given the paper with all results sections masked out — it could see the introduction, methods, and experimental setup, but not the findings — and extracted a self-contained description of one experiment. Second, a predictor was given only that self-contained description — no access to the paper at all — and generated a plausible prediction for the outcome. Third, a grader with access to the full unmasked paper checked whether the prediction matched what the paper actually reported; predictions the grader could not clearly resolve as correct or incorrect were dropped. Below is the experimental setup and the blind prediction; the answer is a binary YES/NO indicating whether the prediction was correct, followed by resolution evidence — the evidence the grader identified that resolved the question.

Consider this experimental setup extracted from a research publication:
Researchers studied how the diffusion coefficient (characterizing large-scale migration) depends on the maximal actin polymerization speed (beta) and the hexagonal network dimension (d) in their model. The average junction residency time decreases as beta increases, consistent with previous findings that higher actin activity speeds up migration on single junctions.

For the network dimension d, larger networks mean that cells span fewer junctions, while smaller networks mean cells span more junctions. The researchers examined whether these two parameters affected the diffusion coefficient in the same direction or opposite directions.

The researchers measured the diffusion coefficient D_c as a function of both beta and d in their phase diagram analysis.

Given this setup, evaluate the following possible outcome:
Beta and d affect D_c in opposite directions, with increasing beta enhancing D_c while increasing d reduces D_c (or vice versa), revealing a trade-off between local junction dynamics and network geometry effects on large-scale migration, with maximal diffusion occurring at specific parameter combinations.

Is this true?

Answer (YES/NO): NO